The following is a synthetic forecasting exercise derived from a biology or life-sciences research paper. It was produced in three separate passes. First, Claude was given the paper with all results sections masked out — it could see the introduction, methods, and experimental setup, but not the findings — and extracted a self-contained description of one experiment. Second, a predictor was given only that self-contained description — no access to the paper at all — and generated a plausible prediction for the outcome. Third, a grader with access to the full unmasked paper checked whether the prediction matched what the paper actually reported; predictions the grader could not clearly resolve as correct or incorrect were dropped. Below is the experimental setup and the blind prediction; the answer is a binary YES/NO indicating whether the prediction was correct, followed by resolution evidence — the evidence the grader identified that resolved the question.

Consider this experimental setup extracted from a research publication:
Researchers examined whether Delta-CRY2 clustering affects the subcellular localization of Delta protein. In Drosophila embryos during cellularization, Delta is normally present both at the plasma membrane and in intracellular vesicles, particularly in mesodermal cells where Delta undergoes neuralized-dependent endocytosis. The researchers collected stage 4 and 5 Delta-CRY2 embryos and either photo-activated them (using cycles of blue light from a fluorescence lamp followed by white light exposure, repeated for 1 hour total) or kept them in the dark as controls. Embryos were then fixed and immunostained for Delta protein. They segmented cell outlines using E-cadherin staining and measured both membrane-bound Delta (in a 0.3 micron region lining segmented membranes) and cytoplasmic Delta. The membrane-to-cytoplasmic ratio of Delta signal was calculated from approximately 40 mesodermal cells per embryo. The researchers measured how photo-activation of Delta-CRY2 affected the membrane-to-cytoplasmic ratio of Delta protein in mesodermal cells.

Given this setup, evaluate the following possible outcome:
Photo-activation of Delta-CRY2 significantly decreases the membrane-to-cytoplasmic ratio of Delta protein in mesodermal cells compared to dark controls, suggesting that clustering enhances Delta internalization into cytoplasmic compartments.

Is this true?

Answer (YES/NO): NO